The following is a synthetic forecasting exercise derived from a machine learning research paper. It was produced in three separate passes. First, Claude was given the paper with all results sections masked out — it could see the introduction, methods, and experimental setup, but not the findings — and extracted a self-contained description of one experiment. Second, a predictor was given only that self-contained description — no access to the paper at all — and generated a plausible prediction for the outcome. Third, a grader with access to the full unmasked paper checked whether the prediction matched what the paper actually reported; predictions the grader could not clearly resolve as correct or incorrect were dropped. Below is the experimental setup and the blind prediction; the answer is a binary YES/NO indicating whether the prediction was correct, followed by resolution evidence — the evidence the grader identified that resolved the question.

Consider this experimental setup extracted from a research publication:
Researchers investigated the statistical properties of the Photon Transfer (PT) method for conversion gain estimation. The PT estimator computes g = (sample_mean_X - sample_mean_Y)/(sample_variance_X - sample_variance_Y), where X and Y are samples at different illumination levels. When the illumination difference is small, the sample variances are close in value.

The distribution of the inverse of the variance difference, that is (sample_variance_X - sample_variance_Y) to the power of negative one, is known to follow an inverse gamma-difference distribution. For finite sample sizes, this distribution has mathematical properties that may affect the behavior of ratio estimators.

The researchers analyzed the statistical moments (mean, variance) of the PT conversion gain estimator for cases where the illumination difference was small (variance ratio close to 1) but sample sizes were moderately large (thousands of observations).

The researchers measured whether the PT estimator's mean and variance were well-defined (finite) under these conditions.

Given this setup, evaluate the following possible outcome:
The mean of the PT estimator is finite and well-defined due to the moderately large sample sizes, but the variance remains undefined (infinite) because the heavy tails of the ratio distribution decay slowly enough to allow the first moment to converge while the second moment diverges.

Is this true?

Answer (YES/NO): NO